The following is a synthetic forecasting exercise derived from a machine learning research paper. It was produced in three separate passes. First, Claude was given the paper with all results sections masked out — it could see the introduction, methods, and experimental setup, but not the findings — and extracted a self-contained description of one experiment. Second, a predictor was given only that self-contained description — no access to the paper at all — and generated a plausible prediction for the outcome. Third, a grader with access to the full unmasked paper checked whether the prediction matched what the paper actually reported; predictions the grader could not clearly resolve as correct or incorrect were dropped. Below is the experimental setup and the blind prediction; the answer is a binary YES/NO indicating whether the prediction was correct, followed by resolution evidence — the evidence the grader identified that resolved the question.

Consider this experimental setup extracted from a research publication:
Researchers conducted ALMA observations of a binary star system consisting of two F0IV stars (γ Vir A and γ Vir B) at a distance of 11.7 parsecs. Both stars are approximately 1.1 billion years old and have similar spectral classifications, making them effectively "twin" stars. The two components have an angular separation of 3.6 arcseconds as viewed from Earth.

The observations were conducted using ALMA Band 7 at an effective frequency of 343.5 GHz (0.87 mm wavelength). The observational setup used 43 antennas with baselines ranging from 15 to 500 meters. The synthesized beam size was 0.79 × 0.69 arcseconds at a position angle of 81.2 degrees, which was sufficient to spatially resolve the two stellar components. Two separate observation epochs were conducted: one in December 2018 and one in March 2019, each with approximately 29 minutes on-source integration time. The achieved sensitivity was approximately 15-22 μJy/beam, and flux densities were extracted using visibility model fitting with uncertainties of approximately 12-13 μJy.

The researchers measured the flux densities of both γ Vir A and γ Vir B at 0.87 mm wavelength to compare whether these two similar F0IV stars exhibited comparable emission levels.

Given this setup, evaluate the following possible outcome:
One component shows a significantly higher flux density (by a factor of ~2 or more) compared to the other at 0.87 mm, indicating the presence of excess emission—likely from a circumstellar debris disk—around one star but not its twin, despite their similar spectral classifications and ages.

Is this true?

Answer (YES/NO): NO